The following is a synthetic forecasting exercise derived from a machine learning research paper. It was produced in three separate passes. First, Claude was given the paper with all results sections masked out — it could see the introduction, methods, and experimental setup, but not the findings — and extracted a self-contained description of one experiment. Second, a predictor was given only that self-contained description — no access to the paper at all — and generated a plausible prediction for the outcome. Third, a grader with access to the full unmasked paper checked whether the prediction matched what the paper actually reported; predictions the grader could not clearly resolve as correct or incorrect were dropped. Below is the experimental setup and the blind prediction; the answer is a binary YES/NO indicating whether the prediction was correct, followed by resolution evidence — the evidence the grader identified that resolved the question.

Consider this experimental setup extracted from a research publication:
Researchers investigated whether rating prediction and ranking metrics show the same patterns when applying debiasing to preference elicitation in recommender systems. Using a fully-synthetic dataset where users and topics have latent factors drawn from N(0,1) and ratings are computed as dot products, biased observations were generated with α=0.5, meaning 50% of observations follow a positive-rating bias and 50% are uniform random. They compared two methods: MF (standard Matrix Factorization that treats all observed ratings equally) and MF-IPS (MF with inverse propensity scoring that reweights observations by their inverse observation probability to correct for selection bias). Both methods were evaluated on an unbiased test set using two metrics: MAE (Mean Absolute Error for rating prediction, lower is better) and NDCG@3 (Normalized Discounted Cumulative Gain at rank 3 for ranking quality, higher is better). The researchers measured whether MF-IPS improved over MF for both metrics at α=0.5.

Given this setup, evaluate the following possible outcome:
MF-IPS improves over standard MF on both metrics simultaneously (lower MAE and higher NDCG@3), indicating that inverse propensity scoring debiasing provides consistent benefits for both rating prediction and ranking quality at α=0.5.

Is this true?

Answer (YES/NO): NO